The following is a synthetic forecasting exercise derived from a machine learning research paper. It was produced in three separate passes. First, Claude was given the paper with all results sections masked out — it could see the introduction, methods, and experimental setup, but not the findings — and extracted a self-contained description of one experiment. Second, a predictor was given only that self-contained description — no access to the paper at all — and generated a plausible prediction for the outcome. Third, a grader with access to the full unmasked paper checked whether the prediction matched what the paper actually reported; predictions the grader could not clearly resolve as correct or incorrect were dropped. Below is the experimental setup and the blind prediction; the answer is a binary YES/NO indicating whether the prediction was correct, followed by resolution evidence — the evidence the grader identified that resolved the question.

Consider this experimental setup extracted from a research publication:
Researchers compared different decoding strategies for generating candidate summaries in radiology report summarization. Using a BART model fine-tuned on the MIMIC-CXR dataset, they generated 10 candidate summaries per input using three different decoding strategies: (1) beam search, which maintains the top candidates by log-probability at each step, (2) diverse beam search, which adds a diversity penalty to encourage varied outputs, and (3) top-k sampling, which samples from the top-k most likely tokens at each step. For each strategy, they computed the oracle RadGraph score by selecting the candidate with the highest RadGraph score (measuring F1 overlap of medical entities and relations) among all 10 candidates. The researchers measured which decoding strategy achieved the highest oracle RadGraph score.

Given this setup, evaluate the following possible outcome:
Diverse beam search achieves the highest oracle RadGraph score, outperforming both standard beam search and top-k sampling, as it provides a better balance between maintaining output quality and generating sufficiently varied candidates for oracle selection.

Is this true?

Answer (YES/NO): NO